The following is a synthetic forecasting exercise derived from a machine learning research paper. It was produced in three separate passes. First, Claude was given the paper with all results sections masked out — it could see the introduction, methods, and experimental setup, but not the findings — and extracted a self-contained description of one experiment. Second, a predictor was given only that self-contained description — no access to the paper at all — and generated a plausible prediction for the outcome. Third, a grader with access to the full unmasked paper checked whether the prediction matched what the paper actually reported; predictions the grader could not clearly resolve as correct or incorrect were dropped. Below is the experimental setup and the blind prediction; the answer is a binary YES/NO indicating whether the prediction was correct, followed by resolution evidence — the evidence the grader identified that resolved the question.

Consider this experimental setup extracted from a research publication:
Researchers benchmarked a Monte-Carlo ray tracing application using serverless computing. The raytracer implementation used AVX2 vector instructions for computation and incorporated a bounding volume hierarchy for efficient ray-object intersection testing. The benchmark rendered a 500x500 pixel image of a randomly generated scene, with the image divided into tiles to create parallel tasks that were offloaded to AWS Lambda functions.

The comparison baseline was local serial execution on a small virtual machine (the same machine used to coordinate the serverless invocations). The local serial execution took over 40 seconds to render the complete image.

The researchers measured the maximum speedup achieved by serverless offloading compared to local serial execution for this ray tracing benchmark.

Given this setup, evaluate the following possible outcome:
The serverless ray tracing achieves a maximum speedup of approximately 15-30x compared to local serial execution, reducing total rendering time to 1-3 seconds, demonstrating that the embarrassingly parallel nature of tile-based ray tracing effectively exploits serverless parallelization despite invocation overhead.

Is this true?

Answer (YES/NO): NO